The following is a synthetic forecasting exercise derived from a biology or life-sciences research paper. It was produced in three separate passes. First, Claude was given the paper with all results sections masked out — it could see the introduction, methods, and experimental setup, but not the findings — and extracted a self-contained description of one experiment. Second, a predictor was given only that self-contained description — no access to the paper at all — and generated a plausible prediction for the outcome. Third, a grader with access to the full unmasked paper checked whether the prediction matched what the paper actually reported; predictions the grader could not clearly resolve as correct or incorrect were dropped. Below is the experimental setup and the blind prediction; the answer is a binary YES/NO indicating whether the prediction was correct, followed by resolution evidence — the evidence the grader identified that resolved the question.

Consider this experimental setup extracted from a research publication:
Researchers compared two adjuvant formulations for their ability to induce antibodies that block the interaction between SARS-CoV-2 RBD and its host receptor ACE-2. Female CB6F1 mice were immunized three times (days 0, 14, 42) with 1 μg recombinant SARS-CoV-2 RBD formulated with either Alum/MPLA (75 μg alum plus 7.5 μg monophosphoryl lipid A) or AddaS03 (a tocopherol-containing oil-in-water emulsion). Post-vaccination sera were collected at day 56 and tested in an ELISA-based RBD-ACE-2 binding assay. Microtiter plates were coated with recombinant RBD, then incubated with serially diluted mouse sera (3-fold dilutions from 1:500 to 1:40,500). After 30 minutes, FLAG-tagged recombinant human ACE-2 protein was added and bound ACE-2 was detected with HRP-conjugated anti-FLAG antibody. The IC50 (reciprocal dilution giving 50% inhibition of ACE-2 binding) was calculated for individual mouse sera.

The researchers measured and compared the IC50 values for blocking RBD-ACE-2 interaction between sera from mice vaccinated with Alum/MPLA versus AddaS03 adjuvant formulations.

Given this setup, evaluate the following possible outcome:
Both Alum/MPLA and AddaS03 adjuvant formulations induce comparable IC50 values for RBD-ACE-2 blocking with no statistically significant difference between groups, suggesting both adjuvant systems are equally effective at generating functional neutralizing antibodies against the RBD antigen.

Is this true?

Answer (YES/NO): NO